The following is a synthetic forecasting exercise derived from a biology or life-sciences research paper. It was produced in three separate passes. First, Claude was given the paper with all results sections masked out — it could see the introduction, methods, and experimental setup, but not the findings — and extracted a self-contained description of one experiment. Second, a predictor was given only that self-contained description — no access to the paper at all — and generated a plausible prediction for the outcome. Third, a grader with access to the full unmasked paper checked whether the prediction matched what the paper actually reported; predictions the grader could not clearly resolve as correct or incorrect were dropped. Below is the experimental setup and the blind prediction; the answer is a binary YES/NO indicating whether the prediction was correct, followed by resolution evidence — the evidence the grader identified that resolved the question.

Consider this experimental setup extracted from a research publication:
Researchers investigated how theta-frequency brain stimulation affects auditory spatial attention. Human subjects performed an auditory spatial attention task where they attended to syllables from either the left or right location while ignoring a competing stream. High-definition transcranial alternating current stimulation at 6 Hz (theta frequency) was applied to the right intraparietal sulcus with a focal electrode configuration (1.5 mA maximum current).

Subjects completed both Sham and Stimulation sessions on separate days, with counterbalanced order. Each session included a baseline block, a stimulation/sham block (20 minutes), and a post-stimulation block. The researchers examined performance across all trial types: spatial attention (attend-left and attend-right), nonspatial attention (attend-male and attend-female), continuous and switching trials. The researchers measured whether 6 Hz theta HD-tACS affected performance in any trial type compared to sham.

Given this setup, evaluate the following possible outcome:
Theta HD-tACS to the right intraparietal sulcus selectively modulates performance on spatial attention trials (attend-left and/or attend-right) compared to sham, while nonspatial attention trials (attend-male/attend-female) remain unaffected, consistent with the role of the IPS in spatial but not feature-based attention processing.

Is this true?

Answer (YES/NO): NO